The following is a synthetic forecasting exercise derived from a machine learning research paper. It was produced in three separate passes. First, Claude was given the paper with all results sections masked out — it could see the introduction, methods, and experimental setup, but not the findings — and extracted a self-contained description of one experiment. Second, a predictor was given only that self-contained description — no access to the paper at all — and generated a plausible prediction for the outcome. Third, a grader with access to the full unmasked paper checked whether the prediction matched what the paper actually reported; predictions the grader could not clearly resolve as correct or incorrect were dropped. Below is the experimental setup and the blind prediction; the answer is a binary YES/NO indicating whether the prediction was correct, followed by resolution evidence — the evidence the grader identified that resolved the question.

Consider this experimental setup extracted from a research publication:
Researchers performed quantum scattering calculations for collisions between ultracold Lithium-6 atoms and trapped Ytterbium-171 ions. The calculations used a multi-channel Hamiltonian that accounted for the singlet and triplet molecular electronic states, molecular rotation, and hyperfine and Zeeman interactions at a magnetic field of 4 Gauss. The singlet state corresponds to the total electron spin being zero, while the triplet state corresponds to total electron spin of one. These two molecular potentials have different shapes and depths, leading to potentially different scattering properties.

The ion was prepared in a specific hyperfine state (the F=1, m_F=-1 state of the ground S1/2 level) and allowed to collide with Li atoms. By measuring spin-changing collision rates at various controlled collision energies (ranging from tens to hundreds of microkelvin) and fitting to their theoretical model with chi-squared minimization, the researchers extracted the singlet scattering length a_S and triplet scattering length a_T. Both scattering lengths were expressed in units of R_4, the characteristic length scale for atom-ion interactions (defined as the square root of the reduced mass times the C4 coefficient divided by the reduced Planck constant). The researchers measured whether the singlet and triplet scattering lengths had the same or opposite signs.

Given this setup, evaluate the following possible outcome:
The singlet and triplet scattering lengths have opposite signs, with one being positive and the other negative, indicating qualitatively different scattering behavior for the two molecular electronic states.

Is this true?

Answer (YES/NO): YES